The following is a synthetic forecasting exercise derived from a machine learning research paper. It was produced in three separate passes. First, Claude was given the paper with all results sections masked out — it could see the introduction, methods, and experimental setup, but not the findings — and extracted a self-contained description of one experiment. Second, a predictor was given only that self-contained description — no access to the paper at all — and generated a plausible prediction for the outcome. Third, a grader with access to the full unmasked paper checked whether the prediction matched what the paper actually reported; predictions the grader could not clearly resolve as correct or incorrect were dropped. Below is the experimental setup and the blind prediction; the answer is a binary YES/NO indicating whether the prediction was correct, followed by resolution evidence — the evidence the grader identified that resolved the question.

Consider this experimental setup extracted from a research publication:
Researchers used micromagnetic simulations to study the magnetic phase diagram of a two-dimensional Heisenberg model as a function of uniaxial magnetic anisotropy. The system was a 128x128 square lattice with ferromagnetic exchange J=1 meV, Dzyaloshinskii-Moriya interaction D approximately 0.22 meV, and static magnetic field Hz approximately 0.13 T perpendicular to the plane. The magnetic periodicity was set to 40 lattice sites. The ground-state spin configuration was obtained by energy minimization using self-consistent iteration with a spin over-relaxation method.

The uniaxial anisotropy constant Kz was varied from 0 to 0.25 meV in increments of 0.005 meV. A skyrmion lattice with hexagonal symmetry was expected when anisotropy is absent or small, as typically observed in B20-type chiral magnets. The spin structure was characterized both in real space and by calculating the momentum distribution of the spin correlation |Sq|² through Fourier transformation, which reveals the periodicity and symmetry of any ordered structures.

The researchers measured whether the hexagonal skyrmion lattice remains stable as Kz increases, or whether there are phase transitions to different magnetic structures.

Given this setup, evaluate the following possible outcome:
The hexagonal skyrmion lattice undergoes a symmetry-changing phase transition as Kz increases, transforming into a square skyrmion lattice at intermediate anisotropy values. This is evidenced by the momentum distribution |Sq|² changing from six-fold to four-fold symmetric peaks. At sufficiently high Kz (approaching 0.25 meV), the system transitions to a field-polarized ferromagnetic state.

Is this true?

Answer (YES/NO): NO